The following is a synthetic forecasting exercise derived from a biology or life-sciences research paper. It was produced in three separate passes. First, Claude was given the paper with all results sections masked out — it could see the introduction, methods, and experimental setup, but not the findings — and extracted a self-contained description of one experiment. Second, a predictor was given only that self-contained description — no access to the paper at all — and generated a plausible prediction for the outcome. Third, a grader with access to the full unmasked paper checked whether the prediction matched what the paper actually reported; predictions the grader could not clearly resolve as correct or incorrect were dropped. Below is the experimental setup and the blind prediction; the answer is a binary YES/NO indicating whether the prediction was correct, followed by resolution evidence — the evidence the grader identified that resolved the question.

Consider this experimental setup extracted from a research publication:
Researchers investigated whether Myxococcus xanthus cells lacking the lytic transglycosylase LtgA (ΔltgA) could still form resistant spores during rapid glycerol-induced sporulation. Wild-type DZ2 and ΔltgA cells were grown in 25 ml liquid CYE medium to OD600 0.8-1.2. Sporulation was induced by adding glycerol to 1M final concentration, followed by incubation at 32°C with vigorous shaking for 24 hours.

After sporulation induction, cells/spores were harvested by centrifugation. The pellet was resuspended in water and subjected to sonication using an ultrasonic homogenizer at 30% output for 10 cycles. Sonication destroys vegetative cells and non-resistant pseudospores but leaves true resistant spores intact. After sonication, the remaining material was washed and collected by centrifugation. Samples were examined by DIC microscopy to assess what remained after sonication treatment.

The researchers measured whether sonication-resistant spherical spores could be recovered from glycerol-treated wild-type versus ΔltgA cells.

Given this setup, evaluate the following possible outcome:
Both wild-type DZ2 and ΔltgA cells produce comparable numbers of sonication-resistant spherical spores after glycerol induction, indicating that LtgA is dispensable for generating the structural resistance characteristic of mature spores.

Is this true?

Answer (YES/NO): NO